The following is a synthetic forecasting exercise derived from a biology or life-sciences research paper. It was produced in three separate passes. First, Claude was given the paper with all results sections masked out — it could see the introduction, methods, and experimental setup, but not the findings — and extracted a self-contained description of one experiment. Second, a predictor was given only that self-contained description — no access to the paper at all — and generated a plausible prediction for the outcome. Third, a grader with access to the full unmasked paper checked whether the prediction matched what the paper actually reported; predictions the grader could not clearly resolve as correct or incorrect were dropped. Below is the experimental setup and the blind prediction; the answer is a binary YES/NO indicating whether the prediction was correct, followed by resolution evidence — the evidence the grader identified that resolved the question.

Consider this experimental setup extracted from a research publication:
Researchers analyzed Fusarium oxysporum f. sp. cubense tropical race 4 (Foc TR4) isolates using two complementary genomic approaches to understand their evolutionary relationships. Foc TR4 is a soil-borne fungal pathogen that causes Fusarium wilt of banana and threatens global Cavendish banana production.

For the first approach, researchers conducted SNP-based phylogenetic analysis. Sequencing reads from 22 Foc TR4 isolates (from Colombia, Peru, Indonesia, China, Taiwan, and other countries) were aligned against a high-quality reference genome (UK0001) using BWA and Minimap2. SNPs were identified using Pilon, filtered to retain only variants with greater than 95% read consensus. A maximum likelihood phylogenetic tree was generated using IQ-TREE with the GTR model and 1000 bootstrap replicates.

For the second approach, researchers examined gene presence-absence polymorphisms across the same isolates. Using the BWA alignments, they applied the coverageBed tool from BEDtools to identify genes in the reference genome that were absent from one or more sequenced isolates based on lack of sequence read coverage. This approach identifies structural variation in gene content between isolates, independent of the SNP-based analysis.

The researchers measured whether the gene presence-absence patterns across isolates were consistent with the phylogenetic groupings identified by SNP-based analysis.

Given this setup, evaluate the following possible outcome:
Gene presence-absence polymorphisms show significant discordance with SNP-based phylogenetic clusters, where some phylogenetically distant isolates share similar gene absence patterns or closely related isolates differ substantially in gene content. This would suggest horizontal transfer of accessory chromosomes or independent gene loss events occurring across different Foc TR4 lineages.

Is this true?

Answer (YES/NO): NO